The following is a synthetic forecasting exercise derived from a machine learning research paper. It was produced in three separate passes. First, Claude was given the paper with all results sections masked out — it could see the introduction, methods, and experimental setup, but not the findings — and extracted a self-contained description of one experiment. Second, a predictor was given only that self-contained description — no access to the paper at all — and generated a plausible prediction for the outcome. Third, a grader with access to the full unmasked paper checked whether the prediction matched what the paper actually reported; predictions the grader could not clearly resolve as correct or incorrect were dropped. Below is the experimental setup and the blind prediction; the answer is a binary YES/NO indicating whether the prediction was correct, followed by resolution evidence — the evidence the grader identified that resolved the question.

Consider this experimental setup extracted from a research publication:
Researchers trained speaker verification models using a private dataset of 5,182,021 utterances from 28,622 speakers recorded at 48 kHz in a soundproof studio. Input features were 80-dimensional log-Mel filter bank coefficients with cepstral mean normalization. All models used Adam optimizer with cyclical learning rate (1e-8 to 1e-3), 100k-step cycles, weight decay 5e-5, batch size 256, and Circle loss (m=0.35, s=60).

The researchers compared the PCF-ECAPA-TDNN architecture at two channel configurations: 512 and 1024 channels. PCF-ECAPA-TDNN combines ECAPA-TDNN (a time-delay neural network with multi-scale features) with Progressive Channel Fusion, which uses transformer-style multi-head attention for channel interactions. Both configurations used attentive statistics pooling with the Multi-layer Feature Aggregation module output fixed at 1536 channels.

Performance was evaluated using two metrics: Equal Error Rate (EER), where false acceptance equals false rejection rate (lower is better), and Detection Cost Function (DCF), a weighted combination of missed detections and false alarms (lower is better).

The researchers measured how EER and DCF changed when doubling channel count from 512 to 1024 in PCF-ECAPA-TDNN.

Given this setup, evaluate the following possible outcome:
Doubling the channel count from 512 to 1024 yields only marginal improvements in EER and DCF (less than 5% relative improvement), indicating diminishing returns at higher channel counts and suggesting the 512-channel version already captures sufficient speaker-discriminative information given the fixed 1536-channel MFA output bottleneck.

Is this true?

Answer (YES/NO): NO